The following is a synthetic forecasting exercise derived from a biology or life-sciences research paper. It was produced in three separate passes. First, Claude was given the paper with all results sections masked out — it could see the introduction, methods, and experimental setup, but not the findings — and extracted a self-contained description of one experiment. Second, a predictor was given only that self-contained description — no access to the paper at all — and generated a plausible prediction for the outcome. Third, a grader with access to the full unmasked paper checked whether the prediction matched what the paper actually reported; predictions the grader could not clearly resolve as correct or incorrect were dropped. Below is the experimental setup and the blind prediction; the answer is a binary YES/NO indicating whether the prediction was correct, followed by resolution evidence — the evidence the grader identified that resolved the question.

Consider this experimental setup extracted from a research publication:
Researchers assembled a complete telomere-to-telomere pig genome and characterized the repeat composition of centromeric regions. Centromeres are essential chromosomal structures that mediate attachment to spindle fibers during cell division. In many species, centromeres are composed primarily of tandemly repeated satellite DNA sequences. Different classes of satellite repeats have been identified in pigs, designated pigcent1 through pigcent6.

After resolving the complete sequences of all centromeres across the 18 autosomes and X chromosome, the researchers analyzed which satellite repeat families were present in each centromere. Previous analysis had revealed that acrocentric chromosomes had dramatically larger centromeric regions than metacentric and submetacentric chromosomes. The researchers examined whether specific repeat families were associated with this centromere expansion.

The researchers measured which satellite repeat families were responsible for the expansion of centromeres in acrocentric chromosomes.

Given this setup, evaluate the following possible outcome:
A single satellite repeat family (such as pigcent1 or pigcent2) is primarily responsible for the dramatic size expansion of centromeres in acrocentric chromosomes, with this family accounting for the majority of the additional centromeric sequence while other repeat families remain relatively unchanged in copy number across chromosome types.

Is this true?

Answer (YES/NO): NO